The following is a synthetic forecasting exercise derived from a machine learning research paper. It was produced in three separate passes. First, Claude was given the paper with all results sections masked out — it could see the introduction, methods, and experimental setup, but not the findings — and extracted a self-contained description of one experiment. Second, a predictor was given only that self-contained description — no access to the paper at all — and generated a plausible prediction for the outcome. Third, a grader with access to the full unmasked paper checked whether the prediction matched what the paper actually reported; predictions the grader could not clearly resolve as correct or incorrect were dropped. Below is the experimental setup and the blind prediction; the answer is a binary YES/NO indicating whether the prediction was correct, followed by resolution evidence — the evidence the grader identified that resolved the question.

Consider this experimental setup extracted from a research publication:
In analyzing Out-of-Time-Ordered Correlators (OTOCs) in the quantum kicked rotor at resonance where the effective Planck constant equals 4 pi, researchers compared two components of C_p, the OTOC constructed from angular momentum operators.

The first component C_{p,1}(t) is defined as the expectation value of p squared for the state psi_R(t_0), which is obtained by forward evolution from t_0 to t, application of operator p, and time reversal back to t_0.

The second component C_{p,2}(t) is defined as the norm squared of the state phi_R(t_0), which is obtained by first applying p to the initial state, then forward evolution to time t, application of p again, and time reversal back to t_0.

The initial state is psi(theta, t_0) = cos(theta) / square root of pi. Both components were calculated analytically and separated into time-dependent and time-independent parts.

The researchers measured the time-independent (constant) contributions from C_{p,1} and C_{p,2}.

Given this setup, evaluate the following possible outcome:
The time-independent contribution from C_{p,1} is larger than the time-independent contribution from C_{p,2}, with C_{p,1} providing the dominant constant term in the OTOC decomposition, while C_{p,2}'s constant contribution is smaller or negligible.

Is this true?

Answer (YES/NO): NO